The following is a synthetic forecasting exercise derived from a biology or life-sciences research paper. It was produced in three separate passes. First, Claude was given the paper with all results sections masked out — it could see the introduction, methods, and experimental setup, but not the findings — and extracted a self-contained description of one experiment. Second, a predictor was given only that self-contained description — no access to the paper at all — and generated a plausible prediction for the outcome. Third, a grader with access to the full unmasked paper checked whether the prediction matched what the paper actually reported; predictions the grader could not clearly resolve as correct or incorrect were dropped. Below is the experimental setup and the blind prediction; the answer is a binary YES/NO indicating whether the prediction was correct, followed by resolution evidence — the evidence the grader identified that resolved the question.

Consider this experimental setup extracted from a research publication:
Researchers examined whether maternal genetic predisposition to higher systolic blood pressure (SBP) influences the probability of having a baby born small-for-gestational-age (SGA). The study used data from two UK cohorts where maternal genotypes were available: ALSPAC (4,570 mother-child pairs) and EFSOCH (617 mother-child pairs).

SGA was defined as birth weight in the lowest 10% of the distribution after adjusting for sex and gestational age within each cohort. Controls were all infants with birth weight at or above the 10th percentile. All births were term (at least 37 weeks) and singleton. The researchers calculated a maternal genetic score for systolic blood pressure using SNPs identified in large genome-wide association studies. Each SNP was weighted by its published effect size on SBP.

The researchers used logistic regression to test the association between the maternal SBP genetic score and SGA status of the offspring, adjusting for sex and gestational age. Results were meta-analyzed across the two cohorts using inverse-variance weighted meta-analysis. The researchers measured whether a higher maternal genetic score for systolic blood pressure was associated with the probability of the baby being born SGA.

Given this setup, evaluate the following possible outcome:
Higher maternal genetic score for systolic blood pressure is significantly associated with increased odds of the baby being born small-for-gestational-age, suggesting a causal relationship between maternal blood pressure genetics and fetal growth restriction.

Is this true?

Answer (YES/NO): YES